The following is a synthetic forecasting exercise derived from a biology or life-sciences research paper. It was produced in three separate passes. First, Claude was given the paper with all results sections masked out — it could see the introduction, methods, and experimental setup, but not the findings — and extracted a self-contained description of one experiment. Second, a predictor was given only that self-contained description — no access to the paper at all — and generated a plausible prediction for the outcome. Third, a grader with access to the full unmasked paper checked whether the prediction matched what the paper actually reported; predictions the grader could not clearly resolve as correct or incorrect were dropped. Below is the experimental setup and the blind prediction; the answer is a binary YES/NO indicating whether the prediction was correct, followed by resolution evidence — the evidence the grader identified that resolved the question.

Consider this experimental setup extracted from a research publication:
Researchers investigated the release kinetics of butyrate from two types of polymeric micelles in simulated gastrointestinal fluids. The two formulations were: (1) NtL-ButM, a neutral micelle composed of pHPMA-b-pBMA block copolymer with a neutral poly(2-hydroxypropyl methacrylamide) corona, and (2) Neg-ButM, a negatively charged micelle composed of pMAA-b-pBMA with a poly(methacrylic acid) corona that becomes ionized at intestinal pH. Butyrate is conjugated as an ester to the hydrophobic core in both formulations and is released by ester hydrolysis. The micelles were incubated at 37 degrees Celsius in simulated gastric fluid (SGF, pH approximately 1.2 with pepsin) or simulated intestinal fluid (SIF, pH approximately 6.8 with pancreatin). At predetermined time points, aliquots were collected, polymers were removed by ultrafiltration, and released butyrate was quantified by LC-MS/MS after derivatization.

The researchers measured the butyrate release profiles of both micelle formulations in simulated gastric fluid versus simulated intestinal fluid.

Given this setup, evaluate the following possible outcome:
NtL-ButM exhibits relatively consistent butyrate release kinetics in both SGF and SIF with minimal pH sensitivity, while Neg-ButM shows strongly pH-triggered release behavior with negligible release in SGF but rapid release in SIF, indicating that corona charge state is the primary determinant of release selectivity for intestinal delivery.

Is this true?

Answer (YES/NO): NO